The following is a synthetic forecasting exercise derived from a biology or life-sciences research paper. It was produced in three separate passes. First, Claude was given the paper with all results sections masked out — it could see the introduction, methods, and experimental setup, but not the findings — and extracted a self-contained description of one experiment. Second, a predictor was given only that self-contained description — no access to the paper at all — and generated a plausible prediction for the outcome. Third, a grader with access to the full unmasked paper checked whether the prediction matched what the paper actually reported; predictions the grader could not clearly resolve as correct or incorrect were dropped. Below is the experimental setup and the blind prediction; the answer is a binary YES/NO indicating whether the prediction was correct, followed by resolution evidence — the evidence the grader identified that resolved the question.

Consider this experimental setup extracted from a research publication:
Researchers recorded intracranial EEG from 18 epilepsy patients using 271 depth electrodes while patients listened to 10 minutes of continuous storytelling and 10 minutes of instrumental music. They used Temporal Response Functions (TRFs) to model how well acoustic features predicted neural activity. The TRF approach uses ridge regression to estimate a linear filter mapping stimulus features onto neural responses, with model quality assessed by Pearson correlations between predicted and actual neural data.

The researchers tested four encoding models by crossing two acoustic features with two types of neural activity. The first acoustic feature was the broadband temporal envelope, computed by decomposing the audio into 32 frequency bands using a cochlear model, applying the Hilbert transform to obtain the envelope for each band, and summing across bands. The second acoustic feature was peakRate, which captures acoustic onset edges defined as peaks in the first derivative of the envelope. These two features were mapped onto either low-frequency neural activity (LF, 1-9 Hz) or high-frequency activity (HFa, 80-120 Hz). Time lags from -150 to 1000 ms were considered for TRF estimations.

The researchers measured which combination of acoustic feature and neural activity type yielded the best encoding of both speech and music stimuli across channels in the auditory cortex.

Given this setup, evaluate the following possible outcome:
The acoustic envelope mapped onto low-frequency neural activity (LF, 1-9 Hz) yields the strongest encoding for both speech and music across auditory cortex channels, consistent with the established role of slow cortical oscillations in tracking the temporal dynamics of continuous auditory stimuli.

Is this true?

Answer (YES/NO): NO